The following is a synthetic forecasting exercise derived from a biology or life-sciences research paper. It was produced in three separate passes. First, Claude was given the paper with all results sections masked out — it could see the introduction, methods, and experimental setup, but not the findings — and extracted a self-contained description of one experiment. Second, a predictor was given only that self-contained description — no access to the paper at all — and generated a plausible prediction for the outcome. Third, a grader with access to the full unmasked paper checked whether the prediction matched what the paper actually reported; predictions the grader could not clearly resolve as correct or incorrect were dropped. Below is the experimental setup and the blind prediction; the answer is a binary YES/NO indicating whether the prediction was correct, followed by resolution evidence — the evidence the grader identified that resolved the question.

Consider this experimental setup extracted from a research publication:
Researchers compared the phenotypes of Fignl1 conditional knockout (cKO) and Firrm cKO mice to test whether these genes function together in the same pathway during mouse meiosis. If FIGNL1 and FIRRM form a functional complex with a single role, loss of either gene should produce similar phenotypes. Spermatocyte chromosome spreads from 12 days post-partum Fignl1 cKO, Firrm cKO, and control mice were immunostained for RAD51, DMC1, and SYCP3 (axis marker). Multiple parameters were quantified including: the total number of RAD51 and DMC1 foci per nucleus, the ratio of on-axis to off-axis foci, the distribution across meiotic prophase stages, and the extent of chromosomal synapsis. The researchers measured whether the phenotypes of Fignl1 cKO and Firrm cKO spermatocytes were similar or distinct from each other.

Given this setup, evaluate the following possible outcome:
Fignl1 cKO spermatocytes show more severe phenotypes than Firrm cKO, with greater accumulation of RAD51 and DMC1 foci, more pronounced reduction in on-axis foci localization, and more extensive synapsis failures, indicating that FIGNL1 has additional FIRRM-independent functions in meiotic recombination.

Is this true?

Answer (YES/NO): NO